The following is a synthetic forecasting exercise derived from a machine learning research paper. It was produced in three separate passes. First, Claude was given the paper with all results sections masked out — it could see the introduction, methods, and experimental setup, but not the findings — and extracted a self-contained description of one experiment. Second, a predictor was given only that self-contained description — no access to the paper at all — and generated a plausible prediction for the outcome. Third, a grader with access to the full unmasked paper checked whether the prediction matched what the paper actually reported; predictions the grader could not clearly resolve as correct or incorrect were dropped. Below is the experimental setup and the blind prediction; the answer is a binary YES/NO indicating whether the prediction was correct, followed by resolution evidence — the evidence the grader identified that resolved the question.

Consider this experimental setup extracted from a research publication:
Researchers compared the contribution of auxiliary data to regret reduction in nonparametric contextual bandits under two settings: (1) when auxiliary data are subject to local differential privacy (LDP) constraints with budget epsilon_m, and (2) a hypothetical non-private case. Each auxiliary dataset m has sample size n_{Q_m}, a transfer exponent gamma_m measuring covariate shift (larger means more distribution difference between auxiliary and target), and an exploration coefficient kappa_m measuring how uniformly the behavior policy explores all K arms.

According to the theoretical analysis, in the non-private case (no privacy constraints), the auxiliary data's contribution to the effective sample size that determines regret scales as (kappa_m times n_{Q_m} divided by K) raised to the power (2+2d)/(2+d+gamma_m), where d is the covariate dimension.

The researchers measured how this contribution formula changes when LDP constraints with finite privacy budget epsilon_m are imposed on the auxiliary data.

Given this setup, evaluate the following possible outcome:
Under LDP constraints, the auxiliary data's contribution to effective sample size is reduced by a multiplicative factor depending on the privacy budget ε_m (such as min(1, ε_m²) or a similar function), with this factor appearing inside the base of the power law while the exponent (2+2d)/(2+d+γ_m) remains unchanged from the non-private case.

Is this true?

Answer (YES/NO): NO